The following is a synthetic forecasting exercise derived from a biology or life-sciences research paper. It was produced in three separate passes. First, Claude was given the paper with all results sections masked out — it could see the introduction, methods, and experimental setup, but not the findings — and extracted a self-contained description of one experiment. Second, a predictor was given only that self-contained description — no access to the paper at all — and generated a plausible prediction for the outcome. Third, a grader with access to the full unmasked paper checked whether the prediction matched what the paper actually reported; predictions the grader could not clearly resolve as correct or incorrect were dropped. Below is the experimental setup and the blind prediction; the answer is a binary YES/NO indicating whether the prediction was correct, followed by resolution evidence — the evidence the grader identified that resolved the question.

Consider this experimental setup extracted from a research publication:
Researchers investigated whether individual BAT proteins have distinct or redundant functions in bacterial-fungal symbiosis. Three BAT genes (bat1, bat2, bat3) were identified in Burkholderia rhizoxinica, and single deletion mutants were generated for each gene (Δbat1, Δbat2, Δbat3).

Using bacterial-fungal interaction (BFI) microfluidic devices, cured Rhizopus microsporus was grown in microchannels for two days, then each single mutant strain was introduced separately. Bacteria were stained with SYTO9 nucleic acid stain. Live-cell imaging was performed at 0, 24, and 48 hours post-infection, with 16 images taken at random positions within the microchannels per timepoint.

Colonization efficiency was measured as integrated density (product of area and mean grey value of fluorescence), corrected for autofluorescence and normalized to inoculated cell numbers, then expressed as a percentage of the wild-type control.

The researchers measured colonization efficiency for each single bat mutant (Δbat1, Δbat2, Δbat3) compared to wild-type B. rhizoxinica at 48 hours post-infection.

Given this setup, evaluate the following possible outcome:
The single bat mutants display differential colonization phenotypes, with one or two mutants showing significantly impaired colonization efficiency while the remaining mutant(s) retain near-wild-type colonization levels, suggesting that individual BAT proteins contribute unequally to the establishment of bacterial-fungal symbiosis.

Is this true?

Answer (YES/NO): NO